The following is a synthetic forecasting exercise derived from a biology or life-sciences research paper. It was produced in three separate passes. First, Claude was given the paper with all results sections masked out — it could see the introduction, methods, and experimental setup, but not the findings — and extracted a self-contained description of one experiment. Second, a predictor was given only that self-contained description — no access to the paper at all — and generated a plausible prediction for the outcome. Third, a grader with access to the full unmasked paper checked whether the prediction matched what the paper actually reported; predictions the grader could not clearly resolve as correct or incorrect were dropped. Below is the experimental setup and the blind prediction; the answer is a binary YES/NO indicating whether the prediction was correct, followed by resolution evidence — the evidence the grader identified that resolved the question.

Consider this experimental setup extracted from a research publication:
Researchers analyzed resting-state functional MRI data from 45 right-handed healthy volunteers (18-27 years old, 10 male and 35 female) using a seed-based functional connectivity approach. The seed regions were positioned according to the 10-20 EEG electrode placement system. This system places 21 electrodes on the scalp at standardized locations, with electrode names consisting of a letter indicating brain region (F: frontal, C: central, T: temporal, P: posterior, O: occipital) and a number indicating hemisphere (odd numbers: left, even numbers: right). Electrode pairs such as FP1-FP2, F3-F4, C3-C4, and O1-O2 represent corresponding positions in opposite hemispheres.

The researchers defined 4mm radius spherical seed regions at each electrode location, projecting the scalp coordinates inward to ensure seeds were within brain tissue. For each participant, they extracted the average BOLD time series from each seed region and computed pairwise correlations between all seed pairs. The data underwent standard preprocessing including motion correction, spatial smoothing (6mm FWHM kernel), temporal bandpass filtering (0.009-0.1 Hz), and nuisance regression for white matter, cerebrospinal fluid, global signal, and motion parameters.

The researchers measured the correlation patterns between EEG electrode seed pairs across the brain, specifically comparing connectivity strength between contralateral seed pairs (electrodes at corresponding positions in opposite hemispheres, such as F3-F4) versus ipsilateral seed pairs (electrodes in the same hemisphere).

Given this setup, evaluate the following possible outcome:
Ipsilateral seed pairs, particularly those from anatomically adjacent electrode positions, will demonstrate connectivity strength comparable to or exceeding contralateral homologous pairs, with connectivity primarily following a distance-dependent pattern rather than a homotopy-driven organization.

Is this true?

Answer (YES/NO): NO